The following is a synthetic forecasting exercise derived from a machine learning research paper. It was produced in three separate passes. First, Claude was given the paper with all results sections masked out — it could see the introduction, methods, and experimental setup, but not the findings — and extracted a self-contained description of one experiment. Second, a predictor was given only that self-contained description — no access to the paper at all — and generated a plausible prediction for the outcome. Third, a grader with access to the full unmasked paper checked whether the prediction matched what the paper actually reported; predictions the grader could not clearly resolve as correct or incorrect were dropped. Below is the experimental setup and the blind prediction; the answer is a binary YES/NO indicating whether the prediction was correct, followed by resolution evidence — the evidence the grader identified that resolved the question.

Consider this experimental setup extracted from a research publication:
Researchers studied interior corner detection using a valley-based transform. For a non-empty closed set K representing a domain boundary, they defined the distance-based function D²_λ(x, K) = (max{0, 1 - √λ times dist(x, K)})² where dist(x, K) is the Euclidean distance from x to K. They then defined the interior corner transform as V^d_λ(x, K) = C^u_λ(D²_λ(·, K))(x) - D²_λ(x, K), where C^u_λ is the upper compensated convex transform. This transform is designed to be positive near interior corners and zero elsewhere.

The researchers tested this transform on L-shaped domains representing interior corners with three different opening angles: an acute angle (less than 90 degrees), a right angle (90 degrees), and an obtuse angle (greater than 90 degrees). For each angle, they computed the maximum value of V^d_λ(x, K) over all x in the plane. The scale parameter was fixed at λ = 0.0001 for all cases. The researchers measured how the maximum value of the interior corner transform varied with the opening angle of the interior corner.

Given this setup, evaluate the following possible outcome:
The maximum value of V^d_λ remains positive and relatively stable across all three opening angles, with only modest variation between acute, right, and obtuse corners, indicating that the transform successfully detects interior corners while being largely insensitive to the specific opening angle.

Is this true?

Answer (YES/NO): NO